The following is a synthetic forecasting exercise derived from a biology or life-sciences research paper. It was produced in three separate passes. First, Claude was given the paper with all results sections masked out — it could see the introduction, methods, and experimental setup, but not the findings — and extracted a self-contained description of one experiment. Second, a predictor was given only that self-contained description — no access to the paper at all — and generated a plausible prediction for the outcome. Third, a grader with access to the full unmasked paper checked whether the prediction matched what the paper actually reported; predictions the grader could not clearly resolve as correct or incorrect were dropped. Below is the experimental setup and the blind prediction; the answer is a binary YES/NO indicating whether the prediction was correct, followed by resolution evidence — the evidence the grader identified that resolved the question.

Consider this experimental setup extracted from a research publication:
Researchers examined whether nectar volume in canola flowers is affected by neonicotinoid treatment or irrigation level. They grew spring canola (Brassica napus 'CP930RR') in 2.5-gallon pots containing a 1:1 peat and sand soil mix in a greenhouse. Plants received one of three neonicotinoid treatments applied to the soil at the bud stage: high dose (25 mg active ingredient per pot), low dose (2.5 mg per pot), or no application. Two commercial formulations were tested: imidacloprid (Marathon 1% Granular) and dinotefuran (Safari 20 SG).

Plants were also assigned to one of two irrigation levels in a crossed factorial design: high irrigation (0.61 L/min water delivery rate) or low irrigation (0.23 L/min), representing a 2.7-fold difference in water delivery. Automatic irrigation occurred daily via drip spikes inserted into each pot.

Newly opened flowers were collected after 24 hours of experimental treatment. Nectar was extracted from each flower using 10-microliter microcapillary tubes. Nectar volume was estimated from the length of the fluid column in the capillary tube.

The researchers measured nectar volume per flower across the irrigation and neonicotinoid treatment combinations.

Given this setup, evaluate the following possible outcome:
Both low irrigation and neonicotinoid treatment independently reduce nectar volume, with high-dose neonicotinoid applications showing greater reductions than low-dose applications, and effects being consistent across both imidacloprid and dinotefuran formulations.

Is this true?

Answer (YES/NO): NO